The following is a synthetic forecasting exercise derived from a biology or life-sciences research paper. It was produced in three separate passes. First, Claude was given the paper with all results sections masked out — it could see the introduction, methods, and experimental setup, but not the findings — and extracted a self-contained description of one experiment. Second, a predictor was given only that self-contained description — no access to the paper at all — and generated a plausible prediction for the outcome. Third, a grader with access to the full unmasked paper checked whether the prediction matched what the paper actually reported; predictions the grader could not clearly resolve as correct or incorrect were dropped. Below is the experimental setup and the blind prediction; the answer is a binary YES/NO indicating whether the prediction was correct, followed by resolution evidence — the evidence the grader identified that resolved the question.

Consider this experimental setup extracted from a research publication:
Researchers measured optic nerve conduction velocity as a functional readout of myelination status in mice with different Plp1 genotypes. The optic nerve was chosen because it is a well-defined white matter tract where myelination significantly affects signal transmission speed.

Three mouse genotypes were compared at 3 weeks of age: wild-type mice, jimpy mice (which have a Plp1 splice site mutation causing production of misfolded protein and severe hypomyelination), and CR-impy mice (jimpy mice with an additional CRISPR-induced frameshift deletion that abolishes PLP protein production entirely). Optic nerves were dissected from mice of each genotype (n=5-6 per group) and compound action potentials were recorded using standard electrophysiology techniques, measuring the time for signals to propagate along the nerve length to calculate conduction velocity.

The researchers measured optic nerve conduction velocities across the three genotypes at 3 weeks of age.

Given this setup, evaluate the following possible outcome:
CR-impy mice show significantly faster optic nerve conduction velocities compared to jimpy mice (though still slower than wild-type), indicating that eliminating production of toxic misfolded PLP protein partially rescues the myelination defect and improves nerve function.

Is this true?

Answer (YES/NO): YES